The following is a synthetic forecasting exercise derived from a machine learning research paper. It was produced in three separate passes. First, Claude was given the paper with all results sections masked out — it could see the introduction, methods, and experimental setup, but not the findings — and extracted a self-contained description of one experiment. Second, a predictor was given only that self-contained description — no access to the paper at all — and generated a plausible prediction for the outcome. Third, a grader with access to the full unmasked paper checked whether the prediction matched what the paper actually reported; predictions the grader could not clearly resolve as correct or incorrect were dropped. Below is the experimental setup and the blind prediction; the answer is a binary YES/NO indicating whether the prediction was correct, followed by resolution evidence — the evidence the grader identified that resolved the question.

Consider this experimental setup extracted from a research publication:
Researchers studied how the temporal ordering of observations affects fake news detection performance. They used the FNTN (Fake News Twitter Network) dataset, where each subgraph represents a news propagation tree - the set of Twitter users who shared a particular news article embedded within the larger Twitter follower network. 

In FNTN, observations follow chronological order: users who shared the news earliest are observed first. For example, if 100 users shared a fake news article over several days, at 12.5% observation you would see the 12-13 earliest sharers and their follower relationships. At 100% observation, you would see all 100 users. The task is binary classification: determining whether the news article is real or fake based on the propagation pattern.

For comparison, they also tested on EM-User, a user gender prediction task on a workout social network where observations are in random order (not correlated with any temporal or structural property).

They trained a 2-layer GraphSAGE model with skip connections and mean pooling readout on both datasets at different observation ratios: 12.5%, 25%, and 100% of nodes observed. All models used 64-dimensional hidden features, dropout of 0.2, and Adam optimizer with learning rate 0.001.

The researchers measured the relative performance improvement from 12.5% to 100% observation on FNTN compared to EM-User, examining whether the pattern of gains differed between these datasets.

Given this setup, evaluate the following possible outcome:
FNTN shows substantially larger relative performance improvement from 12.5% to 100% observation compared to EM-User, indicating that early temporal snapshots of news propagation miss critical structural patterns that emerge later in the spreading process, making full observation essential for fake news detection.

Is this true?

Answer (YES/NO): NO